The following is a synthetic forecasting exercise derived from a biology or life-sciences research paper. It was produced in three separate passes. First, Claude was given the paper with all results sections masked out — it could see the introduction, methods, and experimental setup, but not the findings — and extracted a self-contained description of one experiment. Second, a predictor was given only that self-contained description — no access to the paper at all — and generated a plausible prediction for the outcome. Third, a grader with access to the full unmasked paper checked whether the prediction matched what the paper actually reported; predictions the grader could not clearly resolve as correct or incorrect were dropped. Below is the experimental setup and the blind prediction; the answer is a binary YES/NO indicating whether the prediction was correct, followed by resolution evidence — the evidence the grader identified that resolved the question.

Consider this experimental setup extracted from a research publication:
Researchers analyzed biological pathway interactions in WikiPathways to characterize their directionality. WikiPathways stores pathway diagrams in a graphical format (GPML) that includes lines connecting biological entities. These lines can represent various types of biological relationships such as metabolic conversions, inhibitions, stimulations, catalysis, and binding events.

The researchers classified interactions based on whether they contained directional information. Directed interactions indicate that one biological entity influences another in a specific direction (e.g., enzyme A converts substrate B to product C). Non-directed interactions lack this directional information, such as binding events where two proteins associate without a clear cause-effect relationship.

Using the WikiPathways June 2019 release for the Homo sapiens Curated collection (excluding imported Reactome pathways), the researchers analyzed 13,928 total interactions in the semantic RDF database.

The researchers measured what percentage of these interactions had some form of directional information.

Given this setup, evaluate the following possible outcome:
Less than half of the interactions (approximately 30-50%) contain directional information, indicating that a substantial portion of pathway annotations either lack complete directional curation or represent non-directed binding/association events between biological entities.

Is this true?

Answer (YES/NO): NO